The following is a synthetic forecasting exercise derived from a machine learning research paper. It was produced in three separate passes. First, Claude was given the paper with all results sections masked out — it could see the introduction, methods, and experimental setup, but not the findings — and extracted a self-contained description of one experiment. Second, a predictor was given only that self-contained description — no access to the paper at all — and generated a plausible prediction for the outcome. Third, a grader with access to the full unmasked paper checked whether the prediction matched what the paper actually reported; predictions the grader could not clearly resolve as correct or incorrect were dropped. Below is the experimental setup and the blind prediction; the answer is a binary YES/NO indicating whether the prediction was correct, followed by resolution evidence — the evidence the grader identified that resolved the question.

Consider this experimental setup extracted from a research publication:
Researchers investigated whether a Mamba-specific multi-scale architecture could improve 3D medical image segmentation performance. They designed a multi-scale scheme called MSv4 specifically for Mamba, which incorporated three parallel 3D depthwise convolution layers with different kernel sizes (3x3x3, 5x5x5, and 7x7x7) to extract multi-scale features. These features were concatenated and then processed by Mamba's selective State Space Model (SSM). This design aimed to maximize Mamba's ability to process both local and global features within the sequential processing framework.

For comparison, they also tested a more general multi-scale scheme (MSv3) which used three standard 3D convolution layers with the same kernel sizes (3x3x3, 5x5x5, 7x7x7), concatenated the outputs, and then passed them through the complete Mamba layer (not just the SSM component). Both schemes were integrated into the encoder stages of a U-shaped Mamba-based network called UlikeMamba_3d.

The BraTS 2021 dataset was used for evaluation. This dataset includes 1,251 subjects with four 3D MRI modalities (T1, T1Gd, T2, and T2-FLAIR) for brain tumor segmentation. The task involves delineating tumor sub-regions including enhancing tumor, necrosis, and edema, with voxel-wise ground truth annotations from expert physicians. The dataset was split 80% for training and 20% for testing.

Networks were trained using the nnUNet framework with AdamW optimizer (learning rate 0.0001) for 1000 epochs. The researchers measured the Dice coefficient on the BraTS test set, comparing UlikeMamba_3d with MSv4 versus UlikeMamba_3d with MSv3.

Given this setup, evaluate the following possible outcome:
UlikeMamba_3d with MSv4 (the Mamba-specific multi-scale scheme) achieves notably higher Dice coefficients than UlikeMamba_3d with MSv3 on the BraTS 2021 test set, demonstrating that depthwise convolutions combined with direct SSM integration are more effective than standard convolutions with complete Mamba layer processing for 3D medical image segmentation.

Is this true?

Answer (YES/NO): NO